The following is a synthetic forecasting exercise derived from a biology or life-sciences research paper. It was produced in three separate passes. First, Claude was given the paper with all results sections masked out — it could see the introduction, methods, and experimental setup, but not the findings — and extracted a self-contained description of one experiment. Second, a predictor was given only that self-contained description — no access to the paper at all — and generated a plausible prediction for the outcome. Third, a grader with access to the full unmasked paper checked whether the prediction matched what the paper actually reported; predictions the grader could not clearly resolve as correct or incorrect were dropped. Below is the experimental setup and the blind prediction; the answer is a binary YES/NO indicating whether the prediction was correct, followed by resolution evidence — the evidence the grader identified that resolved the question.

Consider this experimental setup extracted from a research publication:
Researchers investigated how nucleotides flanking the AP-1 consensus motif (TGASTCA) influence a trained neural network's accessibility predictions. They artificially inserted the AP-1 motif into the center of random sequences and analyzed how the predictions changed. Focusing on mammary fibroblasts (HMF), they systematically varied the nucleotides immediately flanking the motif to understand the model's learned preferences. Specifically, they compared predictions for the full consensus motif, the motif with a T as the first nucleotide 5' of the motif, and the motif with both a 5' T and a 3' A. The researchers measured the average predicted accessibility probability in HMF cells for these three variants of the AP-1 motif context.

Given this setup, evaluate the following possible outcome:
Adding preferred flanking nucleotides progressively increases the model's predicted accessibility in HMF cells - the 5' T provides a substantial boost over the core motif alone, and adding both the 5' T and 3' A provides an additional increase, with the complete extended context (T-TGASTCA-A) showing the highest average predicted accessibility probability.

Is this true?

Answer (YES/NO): NO